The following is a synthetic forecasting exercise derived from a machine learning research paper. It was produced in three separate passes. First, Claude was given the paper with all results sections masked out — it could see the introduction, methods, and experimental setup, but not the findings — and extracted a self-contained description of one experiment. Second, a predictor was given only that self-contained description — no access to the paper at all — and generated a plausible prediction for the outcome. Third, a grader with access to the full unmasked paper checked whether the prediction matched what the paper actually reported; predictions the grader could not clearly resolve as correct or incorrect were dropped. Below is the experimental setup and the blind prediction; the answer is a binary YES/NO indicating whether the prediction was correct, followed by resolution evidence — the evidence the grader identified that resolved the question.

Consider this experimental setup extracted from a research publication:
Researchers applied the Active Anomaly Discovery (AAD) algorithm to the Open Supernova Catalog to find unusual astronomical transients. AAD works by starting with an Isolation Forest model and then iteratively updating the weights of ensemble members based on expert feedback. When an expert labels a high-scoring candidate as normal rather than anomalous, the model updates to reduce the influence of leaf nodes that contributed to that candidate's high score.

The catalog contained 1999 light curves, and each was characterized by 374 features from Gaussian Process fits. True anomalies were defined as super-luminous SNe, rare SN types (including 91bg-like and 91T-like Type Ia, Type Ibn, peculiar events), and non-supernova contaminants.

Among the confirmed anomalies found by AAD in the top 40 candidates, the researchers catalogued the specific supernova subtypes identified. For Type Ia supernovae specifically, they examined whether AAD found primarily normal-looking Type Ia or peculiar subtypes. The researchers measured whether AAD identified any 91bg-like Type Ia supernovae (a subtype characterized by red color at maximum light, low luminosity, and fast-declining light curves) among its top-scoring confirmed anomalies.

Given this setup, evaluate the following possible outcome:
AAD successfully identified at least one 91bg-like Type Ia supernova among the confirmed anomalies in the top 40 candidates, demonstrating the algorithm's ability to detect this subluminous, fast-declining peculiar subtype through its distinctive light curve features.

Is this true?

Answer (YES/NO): YES